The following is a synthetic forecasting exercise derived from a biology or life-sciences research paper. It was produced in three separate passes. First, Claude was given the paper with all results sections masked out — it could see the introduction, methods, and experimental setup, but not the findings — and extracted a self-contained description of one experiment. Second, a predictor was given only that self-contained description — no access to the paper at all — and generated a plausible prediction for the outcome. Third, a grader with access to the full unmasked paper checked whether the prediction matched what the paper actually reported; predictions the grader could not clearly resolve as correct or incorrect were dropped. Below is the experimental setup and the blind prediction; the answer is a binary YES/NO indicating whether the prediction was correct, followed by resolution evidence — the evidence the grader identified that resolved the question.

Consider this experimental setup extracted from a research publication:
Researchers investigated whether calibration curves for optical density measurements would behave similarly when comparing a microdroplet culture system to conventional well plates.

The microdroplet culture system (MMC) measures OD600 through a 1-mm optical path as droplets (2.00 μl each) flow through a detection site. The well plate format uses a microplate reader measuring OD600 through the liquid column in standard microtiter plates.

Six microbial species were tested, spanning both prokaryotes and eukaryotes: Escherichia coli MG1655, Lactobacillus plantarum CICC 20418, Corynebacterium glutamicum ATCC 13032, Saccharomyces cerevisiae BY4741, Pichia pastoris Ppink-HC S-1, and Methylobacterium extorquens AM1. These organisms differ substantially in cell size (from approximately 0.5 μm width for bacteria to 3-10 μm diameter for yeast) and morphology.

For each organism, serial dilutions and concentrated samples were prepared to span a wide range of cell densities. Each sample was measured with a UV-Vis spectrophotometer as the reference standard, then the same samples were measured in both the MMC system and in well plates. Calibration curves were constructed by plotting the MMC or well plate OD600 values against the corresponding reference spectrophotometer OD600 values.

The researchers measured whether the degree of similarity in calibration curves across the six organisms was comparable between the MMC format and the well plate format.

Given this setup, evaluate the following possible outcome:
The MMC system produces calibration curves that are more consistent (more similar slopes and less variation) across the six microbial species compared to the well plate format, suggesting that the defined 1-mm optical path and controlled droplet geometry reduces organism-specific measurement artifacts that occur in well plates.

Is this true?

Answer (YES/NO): NO